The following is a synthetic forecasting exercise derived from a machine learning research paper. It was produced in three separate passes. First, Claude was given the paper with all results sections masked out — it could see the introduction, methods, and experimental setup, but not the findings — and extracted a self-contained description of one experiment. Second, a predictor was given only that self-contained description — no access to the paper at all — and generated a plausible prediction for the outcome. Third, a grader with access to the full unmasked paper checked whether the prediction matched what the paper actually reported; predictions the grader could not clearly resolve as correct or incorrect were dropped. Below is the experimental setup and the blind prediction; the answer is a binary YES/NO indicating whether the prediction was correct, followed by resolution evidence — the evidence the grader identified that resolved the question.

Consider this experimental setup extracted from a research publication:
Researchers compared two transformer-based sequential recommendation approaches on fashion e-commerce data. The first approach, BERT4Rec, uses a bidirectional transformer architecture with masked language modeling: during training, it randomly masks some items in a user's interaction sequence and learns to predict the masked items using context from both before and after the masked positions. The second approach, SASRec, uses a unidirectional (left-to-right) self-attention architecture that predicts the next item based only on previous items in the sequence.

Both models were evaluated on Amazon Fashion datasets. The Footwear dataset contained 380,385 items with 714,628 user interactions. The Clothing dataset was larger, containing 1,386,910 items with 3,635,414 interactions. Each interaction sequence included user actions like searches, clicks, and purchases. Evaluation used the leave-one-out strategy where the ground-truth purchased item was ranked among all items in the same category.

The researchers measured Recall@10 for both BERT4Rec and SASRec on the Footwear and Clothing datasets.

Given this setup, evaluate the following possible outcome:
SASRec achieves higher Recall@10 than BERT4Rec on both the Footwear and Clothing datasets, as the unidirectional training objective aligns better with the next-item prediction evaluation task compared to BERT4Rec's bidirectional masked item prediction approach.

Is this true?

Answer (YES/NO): NO